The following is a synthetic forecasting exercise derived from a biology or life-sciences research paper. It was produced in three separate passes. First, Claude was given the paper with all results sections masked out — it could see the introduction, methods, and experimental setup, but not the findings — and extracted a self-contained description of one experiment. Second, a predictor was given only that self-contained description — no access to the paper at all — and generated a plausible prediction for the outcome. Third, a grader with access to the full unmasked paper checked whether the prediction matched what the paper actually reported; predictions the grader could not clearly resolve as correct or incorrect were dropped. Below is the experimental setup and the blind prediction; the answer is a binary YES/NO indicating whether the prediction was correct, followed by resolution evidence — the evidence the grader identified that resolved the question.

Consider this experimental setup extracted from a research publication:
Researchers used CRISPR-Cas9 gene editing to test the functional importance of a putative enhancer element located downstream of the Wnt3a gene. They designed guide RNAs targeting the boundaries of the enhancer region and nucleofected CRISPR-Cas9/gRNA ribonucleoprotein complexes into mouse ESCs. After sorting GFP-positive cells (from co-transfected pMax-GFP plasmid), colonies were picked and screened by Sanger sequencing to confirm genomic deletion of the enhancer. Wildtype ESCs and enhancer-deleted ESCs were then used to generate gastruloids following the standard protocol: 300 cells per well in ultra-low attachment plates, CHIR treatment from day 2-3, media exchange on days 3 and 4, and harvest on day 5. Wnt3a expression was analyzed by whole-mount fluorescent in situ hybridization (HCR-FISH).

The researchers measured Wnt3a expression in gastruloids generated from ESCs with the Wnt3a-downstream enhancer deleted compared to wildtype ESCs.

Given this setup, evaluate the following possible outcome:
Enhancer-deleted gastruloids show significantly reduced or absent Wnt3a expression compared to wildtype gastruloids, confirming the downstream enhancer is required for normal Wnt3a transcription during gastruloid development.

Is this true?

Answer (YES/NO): YES